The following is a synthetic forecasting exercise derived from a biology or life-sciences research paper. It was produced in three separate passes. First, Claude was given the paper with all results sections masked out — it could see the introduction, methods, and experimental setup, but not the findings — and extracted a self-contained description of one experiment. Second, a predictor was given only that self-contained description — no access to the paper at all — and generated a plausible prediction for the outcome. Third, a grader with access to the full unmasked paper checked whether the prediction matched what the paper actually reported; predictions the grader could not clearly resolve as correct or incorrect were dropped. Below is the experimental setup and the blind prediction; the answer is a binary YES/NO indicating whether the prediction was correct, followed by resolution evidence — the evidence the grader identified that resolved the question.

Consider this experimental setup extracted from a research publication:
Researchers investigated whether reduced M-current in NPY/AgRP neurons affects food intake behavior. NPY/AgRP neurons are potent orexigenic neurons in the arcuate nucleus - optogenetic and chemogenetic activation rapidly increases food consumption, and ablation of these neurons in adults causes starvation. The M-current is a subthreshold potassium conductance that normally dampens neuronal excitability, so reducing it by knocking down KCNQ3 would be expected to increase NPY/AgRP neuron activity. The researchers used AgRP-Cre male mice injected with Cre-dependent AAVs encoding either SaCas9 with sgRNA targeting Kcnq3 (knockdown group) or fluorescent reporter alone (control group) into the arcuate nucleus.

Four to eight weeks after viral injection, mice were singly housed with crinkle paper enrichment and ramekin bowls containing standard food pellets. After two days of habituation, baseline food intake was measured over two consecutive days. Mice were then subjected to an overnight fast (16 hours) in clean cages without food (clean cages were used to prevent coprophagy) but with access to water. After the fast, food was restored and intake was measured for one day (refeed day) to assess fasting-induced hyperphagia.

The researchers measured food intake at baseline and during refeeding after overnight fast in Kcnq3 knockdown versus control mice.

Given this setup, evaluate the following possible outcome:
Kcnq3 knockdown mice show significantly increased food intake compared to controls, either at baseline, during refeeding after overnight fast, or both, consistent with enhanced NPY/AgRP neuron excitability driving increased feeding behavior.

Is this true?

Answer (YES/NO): NO